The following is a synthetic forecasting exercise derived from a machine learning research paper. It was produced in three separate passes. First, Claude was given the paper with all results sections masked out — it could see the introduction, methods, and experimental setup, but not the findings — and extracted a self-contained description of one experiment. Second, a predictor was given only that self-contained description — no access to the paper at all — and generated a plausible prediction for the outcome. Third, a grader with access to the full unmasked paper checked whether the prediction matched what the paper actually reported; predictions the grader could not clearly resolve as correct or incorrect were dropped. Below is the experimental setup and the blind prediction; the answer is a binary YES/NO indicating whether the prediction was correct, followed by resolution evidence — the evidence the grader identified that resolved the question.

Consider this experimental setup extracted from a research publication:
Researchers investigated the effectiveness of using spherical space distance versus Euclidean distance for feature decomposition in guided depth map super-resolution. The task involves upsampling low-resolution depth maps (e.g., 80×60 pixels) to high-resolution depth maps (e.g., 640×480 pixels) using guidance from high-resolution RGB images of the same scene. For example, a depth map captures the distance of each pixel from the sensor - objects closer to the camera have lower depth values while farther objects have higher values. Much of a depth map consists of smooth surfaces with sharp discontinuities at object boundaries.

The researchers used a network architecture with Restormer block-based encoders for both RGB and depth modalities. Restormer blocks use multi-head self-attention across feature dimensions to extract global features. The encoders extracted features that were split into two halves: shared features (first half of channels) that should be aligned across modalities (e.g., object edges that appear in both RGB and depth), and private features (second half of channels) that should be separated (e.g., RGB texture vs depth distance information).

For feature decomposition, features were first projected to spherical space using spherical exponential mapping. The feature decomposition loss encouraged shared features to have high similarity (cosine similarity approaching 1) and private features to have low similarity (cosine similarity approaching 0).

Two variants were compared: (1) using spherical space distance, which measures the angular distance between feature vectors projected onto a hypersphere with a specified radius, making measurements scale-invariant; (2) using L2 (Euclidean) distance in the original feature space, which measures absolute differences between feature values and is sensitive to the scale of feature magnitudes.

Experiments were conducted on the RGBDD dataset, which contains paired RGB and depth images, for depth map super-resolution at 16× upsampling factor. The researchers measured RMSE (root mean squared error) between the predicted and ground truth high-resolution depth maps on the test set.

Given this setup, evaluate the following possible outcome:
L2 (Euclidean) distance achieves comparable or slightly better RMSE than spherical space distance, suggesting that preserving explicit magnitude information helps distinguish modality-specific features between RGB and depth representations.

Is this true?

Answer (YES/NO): NO